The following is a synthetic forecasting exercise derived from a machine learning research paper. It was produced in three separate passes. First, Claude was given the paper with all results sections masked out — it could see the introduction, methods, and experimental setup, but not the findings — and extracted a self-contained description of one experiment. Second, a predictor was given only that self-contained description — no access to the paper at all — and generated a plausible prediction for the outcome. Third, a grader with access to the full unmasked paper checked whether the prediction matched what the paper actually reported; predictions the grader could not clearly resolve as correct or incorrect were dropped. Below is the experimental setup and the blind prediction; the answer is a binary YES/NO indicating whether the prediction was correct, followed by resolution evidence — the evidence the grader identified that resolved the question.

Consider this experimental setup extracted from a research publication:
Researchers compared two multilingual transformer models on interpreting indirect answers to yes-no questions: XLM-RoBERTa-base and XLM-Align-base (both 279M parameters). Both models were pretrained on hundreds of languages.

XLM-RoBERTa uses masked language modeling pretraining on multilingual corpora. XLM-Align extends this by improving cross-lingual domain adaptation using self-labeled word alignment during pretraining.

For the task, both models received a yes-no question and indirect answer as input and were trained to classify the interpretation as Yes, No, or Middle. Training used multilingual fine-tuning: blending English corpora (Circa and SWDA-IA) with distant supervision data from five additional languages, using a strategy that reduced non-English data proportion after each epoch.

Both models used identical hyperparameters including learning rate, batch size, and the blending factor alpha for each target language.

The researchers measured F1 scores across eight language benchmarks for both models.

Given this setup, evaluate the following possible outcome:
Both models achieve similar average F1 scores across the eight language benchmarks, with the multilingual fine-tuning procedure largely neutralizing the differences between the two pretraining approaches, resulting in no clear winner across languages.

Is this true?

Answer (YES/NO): NO